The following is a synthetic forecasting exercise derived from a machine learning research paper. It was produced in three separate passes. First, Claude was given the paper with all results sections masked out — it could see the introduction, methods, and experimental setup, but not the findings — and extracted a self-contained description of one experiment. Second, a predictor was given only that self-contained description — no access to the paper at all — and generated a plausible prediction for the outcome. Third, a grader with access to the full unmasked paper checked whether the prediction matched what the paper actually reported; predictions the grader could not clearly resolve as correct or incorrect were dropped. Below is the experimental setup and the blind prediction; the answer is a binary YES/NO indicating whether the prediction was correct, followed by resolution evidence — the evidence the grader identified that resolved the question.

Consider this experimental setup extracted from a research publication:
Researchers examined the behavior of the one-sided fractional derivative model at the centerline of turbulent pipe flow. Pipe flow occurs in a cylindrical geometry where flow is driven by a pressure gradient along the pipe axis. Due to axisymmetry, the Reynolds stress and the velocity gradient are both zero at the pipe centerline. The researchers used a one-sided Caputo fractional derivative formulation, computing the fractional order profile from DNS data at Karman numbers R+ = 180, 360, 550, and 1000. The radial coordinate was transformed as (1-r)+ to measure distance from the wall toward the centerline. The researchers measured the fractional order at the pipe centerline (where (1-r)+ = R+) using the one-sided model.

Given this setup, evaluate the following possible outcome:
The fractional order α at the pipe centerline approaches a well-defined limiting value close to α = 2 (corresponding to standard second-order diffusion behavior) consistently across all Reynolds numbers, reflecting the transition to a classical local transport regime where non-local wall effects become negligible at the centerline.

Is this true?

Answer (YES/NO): NO